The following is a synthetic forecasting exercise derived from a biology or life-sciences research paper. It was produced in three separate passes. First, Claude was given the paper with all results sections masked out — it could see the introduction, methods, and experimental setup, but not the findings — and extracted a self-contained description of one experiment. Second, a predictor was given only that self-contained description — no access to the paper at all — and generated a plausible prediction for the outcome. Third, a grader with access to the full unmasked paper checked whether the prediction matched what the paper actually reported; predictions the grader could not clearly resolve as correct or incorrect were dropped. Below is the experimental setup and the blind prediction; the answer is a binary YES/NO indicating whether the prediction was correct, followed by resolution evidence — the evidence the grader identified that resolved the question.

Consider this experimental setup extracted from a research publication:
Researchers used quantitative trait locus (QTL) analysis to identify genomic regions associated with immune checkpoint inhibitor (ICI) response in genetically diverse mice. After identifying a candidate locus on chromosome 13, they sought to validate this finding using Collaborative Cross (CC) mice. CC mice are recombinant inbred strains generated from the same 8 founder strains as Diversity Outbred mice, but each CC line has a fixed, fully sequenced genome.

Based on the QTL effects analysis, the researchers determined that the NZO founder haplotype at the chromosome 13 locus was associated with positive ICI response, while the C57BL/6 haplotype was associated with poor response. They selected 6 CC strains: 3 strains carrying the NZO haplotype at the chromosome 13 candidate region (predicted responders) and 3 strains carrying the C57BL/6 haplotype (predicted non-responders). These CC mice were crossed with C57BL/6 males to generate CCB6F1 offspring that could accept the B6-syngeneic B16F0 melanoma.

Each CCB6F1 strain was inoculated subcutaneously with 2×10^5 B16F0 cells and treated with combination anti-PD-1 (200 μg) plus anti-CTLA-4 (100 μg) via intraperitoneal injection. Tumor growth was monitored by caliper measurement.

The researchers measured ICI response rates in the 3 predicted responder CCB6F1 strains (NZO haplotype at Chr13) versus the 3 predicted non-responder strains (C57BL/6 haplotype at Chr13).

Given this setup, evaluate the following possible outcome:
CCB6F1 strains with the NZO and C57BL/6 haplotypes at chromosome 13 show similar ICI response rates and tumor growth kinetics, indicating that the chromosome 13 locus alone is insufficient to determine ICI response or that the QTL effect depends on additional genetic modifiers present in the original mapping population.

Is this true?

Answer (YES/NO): NO